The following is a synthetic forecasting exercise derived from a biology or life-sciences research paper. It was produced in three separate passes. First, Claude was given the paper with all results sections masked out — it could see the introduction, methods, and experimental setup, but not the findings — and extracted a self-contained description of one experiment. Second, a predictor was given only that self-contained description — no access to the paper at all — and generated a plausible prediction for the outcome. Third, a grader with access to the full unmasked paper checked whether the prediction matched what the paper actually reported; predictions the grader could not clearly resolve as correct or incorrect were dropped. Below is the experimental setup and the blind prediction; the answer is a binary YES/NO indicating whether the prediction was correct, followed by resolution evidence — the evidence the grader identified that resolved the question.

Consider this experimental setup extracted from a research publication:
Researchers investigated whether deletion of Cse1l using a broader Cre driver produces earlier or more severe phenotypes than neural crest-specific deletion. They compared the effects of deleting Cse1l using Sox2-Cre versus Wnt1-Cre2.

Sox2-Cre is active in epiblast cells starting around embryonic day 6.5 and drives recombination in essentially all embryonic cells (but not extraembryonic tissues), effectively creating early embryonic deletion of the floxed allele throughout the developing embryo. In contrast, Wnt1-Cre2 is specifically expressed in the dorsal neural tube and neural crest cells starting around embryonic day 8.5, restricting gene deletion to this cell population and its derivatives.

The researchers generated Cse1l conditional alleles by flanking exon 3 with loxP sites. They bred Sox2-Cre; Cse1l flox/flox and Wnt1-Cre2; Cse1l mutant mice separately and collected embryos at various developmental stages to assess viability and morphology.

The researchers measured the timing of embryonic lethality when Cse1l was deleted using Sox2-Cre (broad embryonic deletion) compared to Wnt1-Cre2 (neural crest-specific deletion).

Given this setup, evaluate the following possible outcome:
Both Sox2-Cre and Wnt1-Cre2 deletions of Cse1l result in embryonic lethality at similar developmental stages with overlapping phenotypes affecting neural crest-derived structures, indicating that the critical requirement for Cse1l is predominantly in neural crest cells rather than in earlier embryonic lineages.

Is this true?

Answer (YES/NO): NO